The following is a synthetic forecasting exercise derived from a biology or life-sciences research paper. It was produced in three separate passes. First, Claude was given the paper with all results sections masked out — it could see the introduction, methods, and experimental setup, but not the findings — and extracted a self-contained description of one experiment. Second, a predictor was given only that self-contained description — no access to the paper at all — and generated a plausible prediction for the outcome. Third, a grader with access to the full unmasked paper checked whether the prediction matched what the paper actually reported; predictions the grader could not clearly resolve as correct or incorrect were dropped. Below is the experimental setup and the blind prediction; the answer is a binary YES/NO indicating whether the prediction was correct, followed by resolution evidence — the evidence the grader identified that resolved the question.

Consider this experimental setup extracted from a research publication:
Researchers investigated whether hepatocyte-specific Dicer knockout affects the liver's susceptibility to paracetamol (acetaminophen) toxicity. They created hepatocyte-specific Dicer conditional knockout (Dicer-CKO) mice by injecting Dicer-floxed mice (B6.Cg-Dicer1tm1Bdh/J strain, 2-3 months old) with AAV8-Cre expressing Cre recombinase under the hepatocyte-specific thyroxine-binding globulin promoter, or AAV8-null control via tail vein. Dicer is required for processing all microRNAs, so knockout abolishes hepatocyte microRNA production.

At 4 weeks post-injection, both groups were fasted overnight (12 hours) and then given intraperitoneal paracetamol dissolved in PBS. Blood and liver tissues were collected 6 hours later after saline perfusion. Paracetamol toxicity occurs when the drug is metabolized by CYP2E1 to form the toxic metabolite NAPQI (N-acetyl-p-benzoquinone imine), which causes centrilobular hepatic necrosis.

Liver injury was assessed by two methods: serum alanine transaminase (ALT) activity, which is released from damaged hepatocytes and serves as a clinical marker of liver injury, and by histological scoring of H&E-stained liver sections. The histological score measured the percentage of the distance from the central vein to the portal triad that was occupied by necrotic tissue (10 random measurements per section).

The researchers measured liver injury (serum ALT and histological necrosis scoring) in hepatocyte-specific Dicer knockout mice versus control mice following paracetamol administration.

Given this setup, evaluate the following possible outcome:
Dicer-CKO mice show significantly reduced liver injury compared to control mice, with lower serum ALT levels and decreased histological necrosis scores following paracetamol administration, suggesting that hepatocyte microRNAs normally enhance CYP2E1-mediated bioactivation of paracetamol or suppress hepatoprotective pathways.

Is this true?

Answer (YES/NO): NO